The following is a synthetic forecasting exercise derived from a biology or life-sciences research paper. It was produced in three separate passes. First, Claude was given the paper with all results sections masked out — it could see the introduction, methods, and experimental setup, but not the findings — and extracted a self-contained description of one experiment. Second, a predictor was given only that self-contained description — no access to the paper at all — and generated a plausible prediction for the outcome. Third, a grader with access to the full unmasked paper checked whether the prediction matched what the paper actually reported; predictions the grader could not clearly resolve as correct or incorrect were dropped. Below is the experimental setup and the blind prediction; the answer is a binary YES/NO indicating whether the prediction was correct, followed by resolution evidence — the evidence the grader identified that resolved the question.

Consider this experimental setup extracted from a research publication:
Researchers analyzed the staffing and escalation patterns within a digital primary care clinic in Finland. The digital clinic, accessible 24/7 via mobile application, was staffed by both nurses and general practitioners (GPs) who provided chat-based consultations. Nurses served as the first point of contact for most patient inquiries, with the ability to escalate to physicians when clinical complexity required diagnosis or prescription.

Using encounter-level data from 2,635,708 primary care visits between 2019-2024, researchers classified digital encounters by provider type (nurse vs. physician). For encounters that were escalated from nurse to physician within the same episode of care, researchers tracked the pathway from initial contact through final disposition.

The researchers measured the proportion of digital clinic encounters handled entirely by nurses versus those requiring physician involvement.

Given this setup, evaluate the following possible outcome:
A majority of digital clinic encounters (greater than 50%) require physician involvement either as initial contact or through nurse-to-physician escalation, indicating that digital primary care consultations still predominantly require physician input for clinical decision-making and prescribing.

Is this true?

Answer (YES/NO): NO